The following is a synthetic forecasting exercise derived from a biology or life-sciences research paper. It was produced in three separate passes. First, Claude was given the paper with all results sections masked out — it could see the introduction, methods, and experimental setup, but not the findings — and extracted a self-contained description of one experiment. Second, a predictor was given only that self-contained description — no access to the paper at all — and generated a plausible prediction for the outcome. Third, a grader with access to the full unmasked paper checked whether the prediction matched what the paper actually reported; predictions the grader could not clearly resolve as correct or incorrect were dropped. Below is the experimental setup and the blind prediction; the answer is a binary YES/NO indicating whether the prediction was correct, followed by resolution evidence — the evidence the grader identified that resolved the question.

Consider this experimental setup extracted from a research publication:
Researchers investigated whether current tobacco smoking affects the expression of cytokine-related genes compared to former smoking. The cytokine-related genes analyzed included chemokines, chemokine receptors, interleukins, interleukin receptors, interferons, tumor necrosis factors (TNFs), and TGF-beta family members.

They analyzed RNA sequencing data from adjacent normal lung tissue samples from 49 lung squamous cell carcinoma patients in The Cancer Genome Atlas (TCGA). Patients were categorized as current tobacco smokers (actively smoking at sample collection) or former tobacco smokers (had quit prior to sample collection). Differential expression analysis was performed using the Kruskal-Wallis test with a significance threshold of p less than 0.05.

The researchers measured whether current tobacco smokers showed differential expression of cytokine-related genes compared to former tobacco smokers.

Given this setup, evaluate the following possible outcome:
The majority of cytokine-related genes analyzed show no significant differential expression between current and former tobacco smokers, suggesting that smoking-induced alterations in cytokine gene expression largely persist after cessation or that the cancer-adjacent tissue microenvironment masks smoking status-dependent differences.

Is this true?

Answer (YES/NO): NO